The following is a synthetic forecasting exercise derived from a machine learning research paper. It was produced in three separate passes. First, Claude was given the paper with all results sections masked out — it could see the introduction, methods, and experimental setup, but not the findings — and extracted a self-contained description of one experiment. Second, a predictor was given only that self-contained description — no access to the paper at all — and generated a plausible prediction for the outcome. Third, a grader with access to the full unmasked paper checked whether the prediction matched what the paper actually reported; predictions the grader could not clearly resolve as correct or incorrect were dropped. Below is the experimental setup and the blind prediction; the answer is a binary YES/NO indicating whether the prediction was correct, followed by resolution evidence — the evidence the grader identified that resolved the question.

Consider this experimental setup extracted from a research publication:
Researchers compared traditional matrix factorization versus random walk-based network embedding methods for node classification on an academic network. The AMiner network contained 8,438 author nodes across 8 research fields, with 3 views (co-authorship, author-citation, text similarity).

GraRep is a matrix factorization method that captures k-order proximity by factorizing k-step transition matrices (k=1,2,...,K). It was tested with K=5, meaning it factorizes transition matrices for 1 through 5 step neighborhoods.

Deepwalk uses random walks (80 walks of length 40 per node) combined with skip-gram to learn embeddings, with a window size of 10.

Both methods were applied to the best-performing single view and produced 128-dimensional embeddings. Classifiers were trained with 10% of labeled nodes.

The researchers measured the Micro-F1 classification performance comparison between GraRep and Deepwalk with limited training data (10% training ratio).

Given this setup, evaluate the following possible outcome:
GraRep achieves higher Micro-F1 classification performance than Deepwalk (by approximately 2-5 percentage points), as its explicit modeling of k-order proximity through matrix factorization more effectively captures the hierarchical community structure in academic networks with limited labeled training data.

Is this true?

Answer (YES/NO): NO